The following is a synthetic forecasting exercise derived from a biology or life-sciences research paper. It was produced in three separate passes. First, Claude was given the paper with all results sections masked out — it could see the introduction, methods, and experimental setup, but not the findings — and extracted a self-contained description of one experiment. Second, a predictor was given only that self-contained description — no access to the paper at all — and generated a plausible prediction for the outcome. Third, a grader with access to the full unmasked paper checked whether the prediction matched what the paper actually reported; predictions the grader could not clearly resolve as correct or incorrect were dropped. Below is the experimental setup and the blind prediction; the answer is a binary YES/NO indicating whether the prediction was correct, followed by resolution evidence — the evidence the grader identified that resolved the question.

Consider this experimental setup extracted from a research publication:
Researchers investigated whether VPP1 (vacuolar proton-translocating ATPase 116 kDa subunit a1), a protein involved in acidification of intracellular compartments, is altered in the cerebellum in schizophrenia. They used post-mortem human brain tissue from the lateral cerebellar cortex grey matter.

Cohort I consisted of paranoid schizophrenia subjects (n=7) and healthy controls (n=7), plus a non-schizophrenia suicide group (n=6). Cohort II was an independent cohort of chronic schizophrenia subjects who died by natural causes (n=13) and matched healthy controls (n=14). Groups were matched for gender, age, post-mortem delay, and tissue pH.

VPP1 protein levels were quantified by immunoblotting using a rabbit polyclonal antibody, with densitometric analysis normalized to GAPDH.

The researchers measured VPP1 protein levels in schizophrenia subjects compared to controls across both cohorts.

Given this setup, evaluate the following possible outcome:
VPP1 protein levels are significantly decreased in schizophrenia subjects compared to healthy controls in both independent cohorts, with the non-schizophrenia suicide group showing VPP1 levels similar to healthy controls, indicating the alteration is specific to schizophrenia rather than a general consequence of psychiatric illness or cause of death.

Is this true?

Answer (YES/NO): NO